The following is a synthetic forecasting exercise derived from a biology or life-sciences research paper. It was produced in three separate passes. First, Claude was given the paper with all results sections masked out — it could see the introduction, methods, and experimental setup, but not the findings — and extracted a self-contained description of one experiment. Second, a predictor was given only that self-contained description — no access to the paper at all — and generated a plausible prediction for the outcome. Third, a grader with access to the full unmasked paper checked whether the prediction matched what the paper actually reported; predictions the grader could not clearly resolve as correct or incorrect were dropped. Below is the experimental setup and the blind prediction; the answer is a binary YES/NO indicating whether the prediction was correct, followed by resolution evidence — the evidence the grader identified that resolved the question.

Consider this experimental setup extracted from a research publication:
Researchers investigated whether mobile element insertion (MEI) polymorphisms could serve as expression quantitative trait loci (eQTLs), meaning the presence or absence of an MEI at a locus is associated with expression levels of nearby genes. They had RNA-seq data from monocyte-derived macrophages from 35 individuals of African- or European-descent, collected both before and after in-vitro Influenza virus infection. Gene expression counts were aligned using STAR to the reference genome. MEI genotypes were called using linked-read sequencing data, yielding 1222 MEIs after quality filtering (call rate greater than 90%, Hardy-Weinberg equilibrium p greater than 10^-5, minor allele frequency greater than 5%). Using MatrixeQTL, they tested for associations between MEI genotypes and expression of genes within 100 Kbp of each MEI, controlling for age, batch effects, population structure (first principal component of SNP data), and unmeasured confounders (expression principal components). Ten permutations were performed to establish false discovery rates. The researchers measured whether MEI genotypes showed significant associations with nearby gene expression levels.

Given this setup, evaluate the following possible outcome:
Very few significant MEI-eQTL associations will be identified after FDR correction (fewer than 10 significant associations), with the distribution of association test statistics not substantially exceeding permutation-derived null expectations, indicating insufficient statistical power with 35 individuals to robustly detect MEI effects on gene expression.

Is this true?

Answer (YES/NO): NO